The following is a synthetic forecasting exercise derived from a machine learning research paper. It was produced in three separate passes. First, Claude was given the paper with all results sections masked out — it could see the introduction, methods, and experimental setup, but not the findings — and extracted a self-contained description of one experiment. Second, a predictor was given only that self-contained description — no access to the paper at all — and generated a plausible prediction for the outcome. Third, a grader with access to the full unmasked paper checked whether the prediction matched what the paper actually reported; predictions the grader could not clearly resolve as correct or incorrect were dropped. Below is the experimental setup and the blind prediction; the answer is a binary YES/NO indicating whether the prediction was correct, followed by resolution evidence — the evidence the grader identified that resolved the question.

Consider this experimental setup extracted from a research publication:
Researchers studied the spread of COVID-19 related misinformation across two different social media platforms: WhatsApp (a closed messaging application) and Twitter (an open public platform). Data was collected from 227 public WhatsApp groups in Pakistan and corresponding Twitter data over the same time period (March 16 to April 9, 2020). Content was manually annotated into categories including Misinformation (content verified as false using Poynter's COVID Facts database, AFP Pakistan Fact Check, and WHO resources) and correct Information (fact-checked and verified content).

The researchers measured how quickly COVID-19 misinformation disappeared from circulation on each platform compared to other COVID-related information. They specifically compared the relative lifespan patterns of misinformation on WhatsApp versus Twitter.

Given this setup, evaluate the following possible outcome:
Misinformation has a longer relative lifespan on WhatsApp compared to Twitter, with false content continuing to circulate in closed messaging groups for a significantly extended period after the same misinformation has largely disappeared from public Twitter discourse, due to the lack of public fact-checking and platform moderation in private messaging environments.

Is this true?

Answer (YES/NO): YES